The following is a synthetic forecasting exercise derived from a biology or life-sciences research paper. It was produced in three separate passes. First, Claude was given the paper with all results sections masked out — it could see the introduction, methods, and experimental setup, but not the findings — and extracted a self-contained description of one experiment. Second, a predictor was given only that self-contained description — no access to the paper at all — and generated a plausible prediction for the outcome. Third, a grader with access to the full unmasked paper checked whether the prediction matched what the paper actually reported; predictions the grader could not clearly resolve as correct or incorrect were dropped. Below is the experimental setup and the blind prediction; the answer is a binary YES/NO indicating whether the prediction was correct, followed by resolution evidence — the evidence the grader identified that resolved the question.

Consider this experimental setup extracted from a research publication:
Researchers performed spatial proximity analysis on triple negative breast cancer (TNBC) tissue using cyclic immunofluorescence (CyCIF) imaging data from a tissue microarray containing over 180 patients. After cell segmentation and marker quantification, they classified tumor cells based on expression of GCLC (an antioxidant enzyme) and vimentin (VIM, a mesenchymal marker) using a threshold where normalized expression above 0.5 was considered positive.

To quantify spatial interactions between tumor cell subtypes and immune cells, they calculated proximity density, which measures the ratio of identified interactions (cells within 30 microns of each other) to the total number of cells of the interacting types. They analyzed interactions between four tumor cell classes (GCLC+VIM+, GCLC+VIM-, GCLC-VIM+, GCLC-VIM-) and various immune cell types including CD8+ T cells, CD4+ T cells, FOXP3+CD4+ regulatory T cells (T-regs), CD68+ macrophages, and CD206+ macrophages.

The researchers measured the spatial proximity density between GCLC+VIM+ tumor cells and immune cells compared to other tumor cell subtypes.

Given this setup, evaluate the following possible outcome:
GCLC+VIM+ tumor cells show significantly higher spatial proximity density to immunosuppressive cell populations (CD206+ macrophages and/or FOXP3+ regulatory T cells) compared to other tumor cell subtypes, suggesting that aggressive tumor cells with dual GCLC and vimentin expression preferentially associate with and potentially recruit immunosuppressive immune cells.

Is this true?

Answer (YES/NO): NO